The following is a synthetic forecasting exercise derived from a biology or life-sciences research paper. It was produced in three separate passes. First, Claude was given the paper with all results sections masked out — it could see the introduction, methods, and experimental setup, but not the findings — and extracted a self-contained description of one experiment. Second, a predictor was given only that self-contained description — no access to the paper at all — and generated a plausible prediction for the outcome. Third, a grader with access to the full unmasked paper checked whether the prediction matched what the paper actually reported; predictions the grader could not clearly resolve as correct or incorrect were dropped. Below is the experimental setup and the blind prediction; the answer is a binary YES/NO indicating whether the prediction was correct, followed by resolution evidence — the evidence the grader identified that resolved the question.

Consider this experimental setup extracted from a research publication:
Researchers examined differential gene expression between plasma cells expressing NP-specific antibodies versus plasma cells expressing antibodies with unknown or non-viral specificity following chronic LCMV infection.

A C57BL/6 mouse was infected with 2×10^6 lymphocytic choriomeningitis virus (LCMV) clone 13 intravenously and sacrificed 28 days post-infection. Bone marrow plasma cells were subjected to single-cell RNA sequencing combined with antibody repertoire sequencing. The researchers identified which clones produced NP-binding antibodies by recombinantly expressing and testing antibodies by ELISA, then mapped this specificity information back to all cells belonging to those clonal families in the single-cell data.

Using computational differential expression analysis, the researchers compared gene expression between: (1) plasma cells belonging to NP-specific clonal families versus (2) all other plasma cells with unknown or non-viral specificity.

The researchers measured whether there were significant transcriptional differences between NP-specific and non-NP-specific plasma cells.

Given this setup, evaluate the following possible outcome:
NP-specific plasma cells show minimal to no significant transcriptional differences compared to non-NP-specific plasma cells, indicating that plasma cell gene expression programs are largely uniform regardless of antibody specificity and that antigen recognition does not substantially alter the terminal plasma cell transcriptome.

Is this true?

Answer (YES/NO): NO